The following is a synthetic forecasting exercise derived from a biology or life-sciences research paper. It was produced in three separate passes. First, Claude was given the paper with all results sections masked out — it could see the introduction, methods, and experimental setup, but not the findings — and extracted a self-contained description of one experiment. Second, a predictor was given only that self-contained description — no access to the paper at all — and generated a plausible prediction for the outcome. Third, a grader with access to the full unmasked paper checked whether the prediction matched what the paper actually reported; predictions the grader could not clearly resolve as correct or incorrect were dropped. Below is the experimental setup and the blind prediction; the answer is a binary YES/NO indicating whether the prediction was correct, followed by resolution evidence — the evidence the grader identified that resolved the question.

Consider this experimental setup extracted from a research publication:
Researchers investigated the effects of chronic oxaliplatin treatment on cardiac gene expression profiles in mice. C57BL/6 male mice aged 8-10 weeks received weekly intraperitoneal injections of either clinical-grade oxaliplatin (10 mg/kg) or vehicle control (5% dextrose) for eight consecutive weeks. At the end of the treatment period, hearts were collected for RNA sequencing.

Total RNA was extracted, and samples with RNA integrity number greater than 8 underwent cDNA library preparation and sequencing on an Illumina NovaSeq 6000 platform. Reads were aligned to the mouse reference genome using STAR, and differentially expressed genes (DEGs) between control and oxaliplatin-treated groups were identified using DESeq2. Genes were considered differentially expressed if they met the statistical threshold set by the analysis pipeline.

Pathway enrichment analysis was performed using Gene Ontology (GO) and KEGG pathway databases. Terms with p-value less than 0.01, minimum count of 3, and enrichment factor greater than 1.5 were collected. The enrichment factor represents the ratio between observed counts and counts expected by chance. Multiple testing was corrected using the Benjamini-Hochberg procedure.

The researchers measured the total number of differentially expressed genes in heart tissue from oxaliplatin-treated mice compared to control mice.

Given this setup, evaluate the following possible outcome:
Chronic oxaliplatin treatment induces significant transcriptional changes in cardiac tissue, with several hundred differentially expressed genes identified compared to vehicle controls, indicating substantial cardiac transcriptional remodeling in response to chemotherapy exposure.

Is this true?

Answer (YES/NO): NO